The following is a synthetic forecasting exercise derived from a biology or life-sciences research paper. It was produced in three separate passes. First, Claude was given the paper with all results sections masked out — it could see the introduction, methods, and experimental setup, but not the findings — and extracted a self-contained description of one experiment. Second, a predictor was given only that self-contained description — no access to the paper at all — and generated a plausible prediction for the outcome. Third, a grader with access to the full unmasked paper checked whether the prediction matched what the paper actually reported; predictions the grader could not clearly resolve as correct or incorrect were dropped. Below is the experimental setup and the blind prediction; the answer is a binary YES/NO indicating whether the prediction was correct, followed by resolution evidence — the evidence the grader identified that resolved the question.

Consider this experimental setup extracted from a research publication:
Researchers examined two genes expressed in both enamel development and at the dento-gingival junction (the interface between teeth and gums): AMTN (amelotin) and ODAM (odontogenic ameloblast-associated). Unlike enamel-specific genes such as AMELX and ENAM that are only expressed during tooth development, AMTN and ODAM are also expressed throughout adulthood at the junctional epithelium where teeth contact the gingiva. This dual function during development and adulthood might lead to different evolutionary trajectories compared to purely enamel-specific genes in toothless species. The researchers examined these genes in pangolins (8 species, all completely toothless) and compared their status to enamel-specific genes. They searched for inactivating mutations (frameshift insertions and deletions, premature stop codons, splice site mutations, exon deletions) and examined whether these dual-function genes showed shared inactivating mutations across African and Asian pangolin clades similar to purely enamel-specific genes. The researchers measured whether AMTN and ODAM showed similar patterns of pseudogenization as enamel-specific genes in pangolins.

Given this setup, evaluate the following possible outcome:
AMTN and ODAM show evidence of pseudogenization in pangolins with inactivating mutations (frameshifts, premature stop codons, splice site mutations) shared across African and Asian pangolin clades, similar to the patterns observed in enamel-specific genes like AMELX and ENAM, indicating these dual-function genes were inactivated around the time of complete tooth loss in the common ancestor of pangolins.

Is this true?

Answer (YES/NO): YES